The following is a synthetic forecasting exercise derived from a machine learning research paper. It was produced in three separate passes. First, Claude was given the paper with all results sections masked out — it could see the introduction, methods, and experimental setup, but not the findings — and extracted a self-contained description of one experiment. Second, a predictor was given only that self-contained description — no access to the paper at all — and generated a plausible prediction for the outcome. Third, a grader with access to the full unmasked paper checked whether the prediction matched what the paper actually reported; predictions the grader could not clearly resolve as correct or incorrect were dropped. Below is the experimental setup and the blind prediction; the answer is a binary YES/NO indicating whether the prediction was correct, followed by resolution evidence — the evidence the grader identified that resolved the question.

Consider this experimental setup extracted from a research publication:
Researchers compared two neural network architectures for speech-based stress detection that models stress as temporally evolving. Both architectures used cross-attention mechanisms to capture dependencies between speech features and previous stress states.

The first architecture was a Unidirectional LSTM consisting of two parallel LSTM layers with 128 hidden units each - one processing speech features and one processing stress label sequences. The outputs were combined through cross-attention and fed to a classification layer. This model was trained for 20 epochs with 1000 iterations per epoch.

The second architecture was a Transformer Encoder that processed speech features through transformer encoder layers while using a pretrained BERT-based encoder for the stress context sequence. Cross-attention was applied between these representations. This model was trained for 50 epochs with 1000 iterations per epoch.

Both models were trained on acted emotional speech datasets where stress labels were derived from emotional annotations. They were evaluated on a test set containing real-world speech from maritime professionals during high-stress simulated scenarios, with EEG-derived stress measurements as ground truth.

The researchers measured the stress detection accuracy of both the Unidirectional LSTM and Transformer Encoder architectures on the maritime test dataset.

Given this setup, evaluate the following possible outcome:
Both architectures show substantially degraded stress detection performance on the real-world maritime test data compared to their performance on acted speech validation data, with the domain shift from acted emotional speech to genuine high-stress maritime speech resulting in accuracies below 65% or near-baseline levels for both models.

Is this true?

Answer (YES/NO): NO